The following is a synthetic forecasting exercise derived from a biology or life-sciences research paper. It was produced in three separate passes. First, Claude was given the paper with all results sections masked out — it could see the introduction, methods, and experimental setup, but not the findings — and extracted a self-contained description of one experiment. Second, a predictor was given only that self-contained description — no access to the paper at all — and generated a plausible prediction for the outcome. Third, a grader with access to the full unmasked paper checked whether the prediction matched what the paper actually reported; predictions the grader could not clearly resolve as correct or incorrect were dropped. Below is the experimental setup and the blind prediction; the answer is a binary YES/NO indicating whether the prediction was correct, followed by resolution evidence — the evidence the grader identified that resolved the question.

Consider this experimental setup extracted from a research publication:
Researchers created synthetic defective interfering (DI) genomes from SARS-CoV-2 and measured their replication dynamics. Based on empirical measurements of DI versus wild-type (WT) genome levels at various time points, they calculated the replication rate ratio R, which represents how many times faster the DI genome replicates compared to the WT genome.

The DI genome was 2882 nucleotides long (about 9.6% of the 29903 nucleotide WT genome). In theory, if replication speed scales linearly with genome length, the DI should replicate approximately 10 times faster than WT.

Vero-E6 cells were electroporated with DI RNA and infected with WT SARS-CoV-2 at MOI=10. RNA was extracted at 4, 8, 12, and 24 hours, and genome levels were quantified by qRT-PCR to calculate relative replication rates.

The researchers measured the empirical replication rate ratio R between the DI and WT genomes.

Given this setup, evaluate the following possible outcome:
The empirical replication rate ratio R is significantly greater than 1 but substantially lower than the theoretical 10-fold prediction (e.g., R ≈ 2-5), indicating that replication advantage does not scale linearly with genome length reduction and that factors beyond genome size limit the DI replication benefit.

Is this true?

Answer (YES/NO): YES